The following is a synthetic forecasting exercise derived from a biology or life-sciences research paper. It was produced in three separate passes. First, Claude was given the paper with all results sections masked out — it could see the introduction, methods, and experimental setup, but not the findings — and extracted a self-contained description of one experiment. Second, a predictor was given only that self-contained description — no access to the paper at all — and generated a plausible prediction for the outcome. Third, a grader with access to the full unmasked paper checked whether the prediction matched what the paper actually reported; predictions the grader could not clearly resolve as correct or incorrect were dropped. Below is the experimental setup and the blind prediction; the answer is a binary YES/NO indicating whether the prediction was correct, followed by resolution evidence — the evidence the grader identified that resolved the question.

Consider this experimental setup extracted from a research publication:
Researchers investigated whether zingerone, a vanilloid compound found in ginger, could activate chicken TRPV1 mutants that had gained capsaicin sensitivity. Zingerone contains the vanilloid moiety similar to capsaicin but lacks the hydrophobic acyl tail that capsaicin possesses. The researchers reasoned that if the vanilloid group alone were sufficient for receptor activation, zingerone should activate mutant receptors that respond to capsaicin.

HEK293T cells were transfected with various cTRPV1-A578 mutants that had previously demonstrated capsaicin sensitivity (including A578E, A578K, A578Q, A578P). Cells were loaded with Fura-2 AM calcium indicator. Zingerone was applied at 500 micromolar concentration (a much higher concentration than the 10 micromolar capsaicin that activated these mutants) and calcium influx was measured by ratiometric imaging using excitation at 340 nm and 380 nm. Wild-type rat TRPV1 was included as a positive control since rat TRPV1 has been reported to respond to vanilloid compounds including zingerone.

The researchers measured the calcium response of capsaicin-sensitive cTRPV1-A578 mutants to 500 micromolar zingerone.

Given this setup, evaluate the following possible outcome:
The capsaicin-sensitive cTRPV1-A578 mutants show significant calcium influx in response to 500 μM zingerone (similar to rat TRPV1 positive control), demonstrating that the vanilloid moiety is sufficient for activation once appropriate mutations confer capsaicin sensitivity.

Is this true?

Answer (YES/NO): NO